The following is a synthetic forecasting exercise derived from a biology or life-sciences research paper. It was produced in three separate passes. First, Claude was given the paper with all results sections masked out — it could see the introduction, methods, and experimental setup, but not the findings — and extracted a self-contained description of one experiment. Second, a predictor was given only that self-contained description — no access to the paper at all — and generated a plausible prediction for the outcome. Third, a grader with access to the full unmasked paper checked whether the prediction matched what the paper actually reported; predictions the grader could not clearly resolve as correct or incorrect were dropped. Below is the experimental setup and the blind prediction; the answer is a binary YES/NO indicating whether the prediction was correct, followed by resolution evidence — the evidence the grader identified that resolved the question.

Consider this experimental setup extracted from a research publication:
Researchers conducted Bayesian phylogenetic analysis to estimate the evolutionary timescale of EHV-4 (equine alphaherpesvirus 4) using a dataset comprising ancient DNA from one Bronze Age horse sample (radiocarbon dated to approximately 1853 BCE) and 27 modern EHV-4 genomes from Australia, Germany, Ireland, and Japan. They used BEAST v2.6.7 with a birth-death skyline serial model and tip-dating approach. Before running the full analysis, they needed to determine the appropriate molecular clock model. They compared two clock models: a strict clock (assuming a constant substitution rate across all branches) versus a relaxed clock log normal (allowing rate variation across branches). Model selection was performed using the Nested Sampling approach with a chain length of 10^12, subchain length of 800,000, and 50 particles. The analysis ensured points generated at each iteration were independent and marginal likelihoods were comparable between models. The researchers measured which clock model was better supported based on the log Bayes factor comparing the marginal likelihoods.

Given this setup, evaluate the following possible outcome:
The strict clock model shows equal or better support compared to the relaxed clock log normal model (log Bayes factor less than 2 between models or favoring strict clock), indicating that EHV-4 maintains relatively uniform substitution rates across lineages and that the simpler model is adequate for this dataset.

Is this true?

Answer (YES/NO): YES